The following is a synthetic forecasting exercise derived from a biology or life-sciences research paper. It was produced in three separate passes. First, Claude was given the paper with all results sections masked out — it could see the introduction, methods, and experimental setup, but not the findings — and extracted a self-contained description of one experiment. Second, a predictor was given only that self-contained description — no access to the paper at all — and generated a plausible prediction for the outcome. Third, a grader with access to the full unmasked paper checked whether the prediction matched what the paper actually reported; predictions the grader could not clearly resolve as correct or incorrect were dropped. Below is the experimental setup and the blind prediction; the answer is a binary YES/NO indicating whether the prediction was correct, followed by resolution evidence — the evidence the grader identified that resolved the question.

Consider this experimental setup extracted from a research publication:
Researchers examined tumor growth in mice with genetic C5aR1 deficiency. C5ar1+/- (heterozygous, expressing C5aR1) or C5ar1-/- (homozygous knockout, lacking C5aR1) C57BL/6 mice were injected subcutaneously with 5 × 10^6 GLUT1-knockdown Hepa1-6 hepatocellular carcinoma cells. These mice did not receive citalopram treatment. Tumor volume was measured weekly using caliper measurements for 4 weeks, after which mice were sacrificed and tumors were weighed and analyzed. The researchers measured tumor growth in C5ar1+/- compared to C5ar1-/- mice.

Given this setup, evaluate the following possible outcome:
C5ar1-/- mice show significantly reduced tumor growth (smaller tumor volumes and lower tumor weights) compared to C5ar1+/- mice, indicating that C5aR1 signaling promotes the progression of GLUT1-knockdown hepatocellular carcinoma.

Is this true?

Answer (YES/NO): YES